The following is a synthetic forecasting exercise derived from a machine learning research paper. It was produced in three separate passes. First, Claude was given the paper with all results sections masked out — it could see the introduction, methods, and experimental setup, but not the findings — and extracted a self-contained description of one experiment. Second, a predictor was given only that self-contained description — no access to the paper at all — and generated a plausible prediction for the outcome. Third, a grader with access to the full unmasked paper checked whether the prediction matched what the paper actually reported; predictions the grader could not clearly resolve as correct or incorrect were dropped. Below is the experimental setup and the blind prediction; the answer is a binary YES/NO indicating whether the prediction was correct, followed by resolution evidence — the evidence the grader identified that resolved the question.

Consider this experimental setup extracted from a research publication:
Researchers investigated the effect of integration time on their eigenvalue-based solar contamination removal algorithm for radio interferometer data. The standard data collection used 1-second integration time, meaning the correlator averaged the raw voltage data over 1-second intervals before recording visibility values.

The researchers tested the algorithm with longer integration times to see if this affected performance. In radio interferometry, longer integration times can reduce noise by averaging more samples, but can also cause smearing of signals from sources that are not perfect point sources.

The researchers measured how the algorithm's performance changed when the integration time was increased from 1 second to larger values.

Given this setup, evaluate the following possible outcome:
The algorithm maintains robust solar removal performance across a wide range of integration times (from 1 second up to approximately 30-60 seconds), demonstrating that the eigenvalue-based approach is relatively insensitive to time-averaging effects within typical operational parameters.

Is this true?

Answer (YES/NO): NO